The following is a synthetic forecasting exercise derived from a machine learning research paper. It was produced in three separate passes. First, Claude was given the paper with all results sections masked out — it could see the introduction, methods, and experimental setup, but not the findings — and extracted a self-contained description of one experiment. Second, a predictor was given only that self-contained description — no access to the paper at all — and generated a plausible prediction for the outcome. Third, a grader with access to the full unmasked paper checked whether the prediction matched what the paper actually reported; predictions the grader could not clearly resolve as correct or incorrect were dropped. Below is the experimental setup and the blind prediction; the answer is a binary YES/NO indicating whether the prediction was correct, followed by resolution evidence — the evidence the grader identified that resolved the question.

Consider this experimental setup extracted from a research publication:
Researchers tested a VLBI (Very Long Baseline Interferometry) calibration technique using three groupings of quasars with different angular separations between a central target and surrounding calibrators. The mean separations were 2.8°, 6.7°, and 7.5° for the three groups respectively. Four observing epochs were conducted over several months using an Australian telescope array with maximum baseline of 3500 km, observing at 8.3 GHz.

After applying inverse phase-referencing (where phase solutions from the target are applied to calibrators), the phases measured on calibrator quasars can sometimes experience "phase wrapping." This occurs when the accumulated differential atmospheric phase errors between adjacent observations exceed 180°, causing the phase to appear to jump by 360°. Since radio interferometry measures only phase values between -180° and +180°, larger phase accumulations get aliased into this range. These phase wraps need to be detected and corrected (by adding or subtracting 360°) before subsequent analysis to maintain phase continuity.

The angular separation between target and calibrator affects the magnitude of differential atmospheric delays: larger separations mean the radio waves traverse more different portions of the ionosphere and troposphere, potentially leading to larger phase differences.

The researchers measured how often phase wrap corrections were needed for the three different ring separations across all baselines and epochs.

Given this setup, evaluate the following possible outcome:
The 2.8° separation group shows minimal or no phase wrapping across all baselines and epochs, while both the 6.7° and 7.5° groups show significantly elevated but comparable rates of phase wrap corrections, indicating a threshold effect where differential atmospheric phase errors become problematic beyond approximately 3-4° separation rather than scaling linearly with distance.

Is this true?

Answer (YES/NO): YES